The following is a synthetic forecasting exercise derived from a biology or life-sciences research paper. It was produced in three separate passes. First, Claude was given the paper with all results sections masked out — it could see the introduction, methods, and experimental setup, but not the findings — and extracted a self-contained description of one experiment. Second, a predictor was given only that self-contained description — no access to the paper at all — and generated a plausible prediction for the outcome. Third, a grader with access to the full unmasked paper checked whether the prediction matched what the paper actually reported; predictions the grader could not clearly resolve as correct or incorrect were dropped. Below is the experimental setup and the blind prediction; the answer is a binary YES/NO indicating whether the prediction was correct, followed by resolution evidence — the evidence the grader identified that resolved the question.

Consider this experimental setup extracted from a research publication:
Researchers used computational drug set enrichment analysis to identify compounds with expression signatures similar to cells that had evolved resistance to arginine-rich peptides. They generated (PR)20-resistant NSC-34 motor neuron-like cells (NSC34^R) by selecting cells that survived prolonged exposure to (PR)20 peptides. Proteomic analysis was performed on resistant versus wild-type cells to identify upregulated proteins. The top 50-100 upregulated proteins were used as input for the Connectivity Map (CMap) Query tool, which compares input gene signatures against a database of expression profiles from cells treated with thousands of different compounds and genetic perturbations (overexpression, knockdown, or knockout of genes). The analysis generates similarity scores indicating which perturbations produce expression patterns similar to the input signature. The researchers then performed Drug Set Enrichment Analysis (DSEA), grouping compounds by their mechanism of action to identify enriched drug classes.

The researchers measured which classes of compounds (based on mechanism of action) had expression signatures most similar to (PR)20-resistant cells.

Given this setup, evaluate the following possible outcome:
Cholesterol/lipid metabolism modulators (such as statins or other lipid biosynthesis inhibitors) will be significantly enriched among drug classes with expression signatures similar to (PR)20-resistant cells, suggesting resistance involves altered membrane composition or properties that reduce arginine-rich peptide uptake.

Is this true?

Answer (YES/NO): NO